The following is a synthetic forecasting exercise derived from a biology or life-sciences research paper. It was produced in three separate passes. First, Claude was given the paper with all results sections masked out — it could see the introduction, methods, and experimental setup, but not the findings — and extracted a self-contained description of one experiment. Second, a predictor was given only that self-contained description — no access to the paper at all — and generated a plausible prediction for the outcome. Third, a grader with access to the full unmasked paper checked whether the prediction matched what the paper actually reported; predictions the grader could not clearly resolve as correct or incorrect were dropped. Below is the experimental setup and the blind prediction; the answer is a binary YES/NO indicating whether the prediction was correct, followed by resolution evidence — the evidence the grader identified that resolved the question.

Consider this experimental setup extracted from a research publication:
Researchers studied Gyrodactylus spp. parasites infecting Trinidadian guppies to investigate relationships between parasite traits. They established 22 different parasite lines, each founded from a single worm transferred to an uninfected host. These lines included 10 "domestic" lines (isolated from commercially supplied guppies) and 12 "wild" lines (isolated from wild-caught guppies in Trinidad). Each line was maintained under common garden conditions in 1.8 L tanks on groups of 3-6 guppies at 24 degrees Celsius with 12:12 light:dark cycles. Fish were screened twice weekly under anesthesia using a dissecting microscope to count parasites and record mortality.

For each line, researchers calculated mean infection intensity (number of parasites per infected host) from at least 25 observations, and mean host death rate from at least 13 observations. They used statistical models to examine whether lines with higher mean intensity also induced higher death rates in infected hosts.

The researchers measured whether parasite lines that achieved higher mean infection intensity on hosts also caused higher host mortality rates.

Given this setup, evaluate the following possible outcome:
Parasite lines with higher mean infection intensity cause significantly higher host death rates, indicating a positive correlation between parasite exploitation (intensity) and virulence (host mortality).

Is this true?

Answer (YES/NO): YES